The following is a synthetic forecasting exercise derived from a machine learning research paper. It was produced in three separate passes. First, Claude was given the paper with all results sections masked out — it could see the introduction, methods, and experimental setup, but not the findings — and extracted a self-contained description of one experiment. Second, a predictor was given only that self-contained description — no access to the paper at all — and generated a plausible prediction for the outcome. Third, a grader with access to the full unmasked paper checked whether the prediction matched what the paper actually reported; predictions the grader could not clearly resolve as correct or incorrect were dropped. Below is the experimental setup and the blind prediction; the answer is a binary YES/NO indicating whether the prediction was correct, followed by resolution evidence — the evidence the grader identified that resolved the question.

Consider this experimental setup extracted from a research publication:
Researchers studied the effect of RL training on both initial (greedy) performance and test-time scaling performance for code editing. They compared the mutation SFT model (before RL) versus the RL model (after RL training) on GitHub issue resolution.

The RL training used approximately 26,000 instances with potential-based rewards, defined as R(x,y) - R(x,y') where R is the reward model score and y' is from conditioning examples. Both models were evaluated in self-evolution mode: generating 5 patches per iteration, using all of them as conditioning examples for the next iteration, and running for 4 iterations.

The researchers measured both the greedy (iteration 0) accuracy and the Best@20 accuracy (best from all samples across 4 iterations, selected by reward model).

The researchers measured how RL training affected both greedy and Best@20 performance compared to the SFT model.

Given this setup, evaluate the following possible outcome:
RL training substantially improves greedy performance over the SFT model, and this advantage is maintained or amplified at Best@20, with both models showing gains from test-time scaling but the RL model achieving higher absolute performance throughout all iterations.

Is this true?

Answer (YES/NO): NO